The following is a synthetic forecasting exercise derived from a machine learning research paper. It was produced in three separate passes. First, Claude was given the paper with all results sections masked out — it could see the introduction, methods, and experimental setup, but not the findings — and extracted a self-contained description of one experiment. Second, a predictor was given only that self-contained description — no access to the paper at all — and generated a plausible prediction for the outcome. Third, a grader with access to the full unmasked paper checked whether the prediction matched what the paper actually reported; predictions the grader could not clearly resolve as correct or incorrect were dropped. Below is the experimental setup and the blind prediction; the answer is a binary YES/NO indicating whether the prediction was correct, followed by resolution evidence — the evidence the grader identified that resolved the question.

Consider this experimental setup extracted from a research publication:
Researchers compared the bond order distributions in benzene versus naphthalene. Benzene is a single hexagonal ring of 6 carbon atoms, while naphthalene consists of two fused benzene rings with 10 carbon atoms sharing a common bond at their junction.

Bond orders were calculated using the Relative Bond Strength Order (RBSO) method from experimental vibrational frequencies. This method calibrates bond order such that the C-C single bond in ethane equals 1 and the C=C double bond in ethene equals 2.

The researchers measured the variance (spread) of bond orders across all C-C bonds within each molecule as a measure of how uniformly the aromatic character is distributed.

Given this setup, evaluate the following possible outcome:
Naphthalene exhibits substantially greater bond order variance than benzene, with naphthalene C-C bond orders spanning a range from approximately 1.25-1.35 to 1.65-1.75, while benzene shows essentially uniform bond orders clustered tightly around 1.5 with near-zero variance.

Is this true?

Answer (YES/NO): NO